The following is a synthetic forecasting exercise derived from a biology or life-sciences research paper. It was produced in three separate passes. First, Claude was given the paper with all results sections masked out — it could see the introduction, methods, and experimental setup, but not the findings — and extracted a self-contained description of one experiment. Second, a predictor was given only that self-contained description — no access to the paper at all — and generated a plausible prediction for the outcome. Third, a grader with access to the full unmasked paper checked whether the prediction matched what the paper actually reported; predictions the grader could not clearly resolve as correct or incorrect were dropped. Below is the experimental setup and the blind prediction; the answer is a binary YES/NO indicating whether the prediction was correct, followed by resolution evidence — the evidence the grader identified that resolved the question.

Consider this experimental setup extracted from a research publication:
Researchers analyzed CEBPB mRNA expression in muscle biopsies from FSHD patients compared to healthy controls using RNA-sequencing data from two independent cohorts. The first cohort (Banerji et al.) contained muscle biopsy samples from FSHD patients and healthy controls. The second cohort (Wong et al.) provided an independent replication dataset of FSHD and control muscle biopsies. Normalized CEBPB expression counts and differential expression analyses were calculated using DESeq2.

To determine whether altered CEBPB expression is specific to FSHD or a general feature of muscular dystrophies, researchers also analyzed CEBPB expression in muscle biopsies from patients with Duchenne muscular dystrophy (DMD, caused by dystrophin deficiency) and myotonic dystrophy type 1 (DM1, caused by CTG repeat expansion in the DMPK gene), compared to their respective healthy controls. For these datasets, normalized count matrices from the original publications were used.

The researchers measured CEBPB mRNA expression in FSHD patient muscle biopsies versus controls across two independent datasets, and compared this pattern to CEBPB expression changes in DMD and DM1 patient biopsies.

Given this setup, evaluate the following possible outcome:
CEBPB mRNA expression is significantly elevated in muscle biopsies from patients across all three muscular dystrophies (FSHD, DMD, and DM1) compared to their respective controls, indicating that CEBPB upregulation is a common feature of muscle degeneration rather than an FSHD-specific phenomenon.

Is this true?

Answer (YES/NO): NO